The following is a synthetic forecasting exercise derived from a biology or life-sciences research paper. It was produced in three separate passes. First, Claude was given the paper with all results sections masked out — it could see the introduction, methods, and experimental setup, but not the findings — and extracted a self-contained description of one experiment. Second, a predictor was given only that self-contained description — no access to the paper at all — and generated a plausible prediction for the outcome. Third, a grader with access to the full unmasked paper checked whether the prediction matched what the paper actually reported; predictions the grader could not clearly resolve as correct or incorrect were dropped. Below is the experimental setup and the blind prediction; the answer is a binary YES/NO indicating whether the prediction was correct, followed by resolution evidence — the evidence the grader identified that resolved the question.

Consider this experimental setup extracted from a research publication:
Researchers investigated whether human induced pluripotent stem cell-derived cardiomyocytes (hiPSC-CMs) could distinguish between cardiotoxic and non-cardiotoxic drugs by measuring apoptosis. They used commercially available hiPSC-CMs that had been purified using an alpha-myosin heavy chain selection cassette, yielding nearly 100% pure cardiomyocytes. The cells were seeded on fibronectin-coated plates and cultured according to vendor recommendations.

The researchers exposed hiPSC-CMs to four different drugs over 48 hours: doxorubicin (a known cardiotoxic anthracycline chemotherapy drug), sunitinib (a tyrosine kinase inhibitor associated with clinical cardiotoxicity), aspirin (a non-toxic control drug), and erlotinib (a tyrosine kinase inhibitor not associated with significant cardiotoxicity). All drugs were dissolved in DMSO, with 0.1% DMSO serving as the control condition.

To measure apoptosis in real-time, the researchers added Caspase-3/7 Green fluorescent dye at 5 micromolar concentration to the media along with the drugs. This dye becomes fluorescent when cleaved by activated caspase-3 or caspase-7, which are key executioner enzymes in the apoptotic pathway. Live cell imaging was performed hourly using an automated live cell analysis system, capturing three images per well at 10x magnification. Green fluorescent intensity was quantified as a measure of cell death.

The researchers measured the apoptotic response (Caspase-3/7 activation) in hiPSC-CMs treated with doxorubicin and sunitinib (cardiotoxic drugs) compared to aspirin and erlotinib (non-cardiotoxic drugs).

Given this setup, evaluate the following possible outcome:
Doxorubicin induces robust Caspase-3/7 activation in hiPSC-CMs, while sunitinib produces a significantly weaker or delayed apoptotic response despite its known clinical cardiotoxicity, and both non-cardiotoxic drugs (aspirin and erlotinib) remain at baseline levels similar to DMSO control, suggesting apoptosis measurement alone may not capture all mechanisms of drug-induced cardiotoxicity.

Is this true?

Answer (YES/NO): YES